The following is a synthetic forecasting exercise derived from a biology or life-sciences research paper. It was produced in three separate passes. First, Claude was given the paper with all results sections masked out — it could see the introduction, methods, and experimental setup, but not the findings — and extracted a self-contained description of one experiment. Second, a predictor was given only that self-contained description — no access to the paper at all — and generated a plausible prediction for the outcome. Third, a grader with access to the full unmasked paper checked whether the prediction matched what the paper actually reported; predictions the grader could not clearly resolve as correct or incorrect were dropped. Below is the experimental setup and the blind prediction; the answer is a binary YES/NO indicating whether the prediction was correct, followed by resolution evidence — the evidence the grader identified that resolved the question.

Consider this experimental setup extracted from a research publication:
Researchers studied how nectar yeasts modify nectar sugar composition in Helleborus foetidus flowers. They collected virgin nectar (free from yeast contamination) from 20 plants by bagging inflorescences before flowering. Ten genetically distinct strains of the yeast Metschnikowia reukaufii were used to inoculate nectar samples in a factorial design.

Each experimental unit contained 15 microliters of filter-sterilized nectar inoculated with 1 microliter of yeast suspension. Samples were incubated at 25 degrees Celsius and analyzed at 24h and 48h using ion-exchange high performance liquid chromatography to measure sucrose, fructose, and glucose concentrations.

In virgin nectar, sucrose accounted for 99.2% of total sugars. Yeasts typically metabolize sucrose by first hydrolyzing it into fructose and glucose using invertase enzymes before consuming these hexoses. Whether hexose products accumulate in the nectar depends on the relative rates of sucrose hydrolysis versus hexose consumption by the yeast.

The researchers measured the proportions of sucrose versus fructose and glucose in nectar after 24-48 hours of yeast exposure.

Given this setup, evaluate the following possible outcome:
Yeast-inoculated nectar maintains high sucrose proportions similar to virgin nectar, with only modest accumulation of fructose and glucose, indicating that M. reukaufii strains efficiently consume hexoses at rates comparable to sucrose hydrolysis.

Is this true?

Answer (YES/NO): YES